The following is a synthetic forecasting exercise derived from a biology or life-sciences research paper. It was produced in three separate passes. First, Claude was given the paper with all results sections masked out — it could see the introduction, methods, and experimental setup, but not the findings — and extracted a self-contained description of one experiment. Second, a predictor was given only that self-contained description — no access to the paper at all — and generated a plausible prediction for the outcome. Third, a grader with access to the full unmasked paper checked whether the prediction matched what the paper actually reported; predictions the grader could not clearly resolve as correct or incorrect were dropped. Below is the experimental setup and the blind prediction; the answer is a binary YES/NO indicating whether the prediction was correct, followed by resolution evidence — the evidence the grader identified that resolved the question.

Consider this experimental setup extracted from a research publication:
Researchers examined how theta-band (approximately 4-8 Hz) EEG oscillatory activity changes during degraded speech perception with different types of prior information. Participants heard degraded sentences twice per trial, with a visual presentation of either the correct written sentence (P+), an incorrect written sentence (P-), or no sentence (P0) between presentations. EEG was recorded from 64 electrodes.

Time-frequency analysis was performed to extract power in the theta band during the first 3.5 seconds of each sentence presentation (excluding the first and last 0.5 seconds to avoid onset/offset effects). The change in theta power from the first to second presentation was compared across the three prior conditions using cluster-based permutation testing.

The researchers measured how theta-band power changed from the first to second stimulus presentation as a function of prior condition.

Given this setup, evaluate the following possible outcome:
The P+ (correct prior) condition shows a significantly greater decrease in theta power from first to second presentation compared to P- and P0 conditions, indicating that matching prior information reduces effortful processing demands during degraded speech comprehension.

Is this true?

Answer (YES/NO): YES